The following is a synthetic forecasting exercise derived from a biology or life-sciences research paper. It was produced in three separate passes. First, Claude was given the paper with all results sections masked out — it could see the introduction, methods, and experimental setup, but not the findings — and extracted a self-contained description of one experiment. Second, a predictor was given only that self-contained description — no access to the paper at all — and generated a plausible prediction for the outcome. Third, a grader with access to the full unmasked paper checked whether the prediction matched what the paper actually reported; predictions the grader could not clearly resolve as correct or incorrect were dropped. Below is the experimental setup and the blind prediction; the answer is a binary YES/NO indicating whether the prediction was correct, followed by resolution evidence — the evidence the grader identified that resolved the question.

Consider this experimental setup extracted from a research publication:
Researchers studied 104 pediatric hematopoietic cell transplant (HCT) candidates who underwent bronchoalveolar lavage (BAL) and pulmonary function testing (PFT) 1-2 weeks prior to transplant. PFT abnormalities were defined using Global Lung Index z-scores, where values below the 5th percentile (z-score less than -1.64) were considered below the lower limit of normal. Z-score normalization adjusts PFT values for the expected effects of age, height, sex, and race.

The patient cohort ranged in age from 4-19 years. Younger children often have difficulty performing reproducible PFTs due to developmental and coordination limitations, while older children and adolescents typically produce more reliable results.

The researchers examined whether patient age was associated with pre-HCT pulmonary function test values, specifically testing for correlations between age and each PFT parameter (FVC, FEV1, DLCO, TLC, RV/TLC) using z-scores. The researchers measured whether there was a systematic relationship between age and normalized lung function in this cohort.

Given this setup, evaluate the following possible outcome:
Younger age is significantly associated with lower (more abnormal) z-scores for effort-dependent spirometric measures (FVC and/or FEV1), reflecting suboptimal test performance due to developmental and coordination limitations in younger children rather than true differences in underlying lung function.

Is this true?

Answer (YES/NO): NO